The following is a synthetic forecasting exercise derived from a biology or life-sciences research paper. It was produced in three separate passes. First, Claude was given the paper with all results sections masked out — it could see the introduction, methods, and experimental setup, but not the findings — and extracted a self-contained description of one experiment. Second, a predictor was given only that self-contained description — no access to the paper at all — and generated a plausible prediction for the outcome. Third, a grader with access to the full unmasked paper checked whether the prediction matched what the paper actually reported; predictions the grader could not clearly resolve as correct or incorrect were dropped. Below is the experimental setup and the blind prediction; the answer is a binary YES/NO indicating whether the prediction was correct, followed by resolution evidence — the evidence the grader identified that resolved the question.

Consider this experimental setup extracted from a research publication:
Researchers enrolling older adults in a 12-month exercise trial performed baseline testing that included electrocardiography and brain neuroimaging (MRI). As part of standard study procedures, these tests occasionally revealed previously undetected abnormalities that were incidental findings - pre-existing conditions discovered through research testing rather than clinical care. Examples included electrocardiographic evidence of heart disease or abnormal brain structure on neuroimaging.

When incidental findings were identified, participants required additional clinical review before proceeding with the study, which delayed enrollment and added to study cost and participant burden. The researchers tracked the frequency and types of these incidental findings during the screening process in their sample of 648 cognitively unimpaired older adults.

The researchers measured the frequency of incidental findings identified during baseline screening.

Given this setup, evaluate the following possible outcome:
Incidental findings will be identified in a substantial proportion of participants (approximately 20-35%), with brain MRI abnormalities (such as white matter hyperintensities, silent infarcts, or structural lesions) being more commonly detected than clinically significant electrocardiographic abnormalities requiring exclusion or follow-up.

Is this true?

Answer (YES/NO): NO